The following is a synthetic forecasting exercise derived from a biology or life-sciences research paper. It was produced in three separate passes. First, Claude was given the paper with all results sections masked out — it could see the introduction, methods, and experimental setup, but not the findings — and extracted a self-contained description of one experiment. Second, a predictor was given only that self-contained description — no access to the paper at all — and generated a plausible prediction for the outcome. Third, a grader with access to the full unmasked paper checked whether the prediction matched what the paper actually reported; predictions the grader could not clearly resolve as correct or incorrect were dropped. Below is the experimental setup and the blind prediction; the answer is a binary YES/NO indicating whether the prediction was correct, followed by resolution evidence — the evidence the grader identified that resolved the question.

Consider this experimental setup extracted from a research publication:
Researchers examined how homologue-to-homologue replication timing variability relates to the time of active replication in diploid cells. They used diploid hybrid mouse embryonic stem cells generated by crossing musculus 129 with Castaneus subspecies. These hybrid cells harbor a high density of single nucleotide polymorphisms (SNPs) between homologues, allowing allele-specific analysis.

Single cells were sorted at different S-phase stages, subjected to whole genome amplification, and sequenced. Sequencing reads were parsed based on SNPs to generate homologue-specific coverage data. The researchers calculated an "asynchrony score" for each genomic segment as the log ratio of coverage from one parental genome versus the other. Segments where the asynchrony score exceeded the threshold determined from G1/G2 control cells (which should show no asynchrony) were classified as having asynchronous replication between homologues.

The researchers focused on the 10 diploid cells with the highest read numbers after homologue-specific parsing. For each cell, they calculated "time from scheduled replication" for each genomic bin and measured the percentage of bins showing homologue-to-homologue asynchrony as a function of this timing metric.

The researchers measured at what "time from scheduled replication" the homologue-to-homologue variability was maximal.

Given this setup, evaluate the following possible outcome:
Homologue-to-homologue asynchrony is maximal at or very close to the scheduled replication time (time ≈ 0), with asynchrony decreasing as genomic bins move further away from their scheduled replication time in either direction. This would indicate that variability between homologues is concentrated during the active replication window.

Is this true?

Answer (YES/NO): YES